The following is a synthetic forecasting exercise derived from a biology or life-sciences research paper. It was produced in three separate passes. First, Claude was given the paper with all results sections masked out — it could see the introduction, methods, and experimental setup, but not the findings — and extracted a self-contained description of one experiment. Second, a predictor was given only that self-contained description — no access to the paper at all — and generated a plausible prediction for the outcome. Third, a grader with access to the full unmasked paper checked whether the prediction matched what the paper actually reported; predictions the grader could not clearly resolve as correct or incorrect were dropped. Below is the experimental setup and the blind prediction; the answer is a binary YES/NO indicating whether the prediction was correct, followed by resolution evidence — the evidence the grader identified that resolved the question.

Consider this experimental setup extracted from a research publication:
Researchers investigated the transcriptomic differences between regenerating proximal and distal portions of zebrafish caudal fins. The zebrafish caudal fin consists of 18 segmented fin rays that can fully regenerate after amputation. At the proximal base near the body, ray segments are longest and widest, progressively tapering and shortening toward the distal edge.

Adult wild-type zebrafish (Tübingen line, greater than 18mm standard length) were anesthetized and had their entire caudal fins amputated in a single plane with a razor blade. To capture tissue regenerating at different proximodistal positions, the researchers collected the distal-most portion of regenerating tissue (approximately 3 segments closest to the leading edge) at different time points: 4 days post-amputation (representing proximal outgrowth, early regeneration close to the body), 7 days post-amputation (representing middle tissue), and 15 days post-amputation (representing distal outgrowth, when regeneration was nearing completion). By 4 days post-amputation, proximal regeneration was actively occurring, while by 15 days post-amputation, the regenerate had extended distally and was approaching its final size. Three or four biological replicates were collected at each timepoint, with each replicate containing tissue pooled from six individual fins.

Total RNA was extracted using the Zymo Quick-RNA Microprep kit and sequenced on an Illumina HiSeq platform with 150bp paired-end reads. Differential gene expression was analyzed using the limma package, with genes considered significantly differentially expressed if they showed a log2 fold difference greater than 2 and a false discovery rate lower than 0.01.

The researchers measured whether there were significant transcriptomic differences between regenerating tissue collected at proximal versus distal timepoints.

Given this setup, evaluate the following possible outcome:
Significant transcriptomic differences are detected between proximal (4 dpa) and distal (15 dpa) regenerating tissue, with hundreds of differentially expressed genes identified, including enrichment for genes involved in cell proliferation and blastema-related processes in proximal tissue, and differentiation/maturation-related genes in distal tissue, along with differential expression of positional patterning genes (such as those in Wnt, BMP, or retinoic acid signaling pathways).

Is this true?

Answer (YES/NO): NO